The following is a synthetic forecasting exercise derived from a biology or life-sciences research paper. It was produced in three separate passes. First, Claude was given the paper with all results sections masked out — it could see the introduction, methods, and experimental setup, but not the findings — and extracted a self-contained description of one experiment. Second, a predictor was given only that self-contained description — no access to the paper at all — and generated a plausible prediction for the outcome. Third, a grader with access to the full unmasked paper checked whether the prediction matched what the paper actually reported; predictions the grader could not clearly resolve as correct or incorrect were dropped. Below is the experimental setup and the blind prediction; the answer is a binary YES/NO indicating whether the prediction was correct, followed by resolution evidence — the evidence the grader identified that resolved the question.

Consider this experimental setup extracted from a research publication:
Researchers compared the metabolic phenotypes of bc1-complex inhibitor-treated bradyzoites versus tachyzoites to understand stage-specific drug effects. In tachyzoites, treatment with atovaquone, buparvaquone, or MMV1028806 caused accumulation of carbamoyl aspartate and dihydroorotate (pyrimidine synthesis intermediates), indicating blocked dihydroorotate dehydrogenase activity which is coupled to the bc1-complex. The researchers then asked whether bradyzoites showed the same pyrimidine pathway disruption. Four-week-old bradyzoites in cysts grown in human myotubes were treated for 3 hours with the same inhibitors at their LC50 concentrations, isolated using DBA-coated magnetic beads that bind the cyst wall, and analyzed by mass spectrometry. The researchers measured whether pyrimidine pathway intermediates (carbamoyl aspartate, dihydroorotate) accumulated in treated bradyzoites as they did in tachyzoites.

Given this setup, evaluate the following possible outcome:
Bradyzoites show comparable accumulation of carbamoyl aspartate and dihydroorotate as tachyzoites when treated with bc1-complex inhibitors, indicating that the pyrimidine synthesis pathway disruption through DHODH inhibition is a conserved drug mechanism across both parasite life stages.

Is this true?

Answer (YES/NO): NO